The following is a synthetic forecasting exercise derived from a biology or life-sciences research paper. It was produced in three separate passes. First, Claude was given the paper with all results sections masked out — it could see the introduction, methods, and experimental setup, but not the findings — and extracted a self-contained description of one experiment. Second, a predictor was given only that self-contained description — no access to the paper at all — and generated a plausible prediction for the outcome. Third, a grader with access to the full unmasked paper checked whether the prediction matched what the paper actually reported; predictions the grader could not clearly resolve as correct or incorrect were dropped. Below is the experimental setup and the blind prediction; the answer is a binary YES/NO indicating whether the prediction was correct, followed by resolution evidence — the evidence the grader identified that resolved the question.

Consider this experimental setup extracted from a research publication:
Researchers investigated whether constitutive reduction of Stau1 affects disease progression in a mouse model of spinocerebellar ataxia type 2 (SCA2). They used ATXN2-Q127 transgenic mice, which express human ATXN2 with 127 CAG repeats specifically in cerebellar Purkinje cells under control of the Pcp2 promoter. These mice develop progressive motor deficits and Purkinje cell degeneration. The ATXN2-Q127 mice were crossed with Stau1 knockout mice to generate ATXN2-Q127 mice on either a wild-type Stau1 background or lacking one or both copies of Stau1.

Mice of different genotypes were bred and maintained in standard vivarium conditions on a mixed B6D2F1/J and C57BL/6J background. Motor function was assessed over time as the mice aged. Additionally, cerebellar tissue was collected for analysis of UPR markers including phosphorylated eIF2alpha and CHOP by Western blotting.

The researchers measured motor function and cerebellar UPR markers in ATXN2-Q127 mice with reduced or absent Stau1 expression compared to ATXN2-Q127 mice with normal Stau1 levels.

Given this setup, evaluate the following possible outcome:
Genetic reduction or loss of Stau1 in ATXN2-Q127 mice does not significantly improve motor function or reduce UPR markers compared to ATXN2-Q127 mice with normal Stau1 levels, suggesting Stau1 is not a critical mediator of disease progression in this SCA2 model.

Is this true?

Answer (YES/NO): NO